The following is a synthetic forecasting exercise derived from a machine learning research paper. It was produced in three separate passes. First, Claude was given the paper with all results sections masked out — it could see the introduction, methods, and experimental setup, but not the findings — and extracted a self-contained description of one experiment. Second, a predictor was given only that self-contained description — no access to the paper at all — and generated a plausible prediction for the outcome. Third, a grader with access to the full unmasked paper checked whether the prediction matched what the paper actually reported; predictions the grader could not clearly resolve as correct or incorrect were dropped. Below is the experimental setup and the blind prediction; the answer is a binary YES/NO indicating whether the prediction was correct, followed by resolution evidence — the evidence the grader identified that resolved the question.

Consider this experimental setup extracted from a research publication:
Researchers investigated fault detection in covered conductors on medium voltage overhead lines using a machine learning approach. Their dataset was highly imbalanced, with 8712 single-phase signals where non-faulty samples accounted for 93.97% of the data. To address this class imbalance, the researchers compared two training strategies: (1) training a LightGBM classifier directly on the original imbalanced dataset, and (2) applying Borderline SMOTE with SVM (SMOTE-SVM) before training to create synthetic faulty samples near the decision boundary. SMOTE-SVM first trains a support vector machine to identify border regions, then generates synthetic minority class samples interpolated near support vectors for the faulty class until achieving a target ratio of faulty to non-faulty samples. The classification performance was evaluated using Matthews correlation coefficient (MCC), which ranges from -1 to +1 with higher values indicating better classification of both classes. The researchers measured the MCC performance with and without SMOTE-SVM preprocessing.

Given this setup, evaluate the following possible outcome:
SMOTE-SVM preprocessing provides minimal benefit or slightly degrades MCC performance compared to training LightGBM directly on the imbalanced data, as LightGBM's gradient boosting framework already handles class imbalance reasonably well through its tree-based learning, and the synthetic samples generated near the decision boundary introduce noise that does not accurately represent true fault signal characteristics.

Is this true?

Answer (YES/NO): NO